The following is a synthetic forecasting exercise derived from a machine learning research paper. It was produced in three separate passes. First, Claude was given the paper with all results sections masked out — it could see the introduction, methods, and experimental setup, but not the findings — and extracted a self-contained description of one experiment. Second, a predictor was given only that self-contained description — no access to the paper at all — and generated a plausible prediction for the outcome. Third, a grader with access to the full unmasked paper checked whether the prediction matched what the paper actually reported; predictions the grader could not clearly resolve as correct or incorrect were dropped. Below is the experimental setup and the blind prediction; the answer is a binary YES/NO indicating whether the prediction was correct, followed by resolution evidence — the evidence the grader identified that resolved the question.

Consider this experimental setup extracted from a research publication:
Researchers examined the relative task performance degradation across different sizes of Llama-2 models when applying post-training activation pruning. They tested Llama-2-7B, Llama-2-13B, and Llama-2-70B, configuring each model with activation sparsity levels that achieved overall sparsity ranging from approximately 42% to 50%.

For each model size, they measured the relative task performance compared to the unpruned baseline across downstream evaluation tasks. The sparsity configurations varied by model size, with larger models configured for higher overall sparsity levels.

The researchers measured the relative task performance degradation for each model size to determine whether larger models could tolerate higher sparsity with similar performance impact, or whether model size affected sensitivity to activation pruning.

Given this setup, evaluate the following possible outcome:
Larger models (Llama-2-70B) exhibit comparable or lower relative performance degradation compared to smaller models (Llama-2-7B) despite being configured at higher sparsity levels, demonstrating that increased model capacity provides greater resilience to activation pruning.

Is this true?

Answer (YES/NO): YES